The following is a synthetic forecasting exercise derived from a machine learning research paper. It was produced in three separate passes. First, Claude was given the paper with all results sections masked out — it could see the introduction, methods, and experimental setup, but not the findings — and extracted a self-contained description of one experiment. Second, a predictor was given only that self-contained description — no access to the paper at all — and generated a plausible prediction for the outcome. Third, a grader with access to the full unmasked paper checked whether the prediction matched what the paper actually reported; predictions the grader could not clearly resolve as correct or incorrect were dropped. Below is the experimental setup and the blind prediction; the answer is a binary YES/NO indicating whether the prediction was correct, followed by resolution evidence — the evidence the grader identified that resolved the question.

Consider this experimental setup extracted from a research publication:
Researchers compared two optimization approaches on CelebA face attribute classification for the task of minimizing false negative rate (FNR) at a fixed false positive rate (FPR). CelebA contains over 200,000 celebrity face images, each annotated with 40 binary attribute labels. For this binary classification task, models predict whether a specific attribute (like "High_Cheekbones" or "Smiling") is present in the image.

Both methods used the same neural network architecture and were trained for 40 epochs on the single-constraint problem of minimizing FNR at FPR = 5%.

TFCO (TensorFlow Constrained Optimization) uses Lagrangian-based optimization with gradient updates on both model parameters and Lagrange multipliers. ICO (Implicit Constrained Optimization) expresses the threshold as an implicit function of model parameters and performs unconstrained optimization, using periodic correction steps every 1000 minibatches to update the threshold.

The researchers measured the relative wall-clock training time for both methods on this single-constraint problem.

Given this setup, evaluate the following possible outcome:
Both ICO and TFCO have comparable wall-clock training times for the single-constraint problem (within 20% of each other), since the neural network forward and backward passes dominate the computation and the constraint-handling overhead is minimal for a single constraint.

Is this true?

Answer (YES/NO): NO